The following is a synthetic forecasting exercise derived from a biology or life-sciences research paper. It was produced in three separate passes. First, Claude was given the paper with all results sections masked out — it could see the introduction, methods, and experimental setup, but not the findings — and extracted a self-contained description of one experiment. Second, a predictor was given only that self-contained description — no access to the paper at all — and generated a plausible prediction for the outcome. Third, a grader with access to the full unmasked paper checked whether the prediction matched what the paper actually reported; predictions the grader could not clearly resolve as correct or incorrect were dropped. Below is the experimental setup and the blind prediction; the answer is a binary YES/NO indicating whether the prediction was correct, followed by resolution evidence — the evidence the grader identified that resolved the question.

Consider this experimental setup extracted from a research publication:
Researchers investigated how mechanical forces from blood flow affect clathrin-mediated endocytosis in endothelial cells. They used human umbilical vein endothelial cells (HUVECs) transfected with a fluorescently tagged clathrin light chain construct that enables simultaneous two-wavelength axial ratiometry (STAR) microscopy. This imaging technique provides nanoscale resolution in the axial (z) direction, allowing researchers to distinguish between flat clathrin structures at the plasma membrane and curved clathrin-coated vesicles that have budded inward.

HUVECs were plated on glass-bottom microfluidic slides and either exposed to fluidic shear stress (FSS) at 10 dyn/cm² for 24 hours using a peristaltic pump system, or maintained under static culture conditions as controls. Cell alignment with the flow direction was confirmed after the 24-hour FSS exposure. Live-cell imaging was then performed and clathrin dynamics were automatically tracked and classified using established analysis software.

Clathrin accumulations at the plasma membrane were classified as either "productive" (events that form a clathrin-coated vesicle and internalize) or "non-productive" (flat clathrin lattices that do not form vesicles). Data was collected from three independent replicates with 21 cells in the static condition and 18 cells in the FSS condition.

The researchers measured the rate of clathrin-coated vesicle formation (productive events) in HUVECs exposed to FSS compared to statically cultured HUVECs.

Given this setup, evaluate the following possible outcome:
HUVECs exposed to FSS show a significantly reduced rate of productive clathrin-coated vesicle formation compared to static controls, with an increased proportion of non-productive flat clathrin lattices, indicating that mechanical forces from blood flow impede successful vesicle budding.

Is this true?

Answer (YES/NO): NO